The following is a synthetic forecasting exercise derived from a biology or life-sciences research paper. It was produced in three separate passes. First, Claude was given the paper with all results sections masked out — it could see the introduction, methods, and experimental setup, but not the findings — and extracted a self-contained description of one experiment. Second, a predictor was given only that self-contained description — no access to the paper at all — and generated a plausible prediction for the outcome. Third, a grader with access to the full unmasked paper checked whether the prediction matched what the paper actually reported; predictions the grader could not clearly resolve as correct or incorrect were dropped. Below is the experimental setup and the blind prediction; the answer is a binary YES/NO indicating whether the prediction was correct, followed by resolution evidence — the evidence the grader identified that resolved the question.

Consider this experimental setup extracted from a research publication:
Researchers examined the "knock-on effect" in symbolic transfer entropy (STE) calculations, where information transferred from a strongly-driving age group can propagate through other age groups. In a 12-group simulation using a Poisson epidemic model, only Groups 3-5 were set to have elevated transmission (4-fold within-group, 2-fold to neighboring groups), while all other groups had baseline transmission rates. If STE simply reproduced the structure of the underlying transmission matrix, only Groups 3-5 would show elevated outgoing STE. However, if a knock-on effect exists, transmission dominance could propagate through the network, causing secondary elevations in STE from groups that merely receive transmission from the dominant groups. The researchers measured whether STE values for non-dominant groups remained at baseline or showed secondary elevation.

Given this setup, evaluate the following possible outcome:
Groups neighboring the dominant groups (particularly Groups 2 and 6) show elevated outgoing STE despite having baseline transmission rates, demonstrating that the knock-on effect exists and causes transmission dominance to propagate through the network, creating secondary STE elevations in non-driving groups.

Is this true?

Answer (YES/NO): YES